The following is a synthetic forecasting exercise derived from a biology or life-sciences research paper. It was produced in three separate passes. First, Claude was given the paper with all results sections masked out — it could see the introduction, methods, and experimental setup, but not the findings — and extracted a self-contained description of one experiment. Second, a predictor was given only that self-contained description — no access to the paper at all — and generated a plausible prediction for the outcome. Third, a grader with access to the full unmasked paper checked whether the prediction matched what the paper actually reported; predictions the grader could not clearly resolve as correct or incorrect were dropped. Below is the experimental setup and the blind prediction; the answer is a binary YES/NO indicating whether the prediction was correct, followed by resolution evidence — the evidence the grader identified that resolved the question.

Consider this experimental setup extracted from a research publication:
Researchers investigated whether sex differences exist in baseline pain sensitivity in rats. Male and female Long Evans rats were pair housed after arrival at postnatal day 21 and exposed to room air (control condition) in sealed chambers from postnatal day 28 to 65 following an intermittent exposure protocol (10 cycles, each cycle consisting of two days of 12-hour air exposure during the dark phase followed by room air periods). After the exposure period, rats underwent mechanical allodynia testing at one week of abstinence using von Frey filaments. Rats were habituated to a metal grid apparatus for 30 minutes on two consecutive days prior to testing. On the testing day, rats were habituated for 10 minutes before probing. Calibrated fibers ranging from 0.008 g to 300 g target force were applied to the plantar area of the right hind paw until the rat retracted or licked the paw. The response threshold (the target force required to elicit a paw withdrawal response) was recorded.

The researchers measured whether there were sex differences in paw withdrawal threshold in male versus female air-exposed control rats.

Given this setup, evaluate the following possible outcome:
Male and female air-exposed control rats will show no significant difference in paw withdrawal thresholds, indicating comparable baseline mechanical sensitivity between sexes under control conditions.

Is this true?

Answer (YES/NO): NO